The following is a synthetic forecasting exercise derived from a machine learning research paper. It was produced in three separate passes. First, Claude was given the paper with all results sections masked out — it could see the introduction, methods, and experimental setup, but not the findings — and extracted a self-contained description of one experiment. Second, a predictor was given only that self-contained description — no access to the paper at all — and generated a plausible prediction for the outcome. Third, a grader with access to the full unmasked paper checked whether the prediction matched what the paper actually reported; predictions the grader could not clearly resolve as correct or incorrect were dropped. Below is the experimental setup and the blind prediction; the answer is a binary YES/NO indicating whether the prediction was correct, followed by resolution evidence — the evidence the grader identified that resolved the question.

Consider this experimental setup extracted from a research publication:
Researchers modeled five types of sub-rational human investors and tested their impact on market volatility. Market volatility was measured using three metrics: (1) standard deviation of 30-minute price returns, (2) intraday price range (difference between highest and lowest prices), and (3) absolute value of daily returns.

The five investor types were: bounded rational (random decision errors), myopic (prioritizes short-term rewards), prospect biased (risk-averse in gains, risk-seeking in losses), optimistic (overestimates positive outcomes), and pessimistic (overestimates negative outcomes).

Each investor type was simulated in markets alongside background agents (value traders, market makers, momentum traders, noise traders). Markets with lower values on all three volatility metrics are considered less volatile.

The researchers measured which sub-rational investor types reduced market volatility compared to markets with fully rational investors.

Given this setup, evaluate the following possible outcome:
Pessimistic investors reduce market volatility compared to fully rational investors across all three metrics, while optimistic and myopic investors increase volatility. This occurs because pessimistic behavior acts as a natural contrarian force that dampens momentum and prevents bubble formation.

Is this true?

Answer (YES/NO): NO